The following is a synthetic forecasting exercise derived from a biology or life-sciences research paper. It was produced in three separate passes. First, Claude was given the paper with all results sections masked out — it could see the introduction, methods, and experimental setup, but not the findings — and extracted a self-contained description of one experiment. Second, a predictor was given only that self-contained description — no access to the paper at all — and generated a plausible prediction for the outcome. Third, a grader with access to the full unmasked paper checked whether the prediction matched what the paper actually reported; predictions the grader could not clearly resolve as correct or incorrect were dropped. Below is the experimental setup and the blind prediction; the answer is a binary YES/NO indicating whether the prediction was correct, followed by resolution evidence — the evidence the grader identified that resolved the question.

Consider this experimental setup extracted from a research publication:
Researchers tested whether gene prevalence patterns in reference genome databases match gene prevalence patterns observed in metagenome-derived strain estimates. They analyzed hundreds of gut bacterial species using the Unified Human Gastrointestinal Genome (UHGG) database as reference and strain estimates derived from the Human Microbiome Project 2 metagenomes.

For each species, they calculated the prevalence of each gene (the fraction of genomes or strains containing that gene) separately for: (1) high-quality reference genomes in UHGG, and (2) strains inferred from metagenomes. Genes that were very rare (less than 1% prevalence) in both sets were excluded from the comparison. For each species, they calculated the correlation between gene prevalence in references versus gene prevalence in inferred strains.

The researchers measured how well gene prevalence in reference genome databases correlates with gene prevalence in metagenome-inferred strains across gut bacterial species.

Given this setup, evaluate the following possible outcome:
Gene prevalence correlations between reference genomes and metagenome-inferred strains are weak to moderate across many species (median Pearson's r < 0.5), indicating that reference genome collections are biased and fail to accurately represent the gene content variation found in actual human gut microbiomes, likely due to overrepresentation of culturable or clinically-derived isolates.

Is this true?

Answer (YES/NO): NO